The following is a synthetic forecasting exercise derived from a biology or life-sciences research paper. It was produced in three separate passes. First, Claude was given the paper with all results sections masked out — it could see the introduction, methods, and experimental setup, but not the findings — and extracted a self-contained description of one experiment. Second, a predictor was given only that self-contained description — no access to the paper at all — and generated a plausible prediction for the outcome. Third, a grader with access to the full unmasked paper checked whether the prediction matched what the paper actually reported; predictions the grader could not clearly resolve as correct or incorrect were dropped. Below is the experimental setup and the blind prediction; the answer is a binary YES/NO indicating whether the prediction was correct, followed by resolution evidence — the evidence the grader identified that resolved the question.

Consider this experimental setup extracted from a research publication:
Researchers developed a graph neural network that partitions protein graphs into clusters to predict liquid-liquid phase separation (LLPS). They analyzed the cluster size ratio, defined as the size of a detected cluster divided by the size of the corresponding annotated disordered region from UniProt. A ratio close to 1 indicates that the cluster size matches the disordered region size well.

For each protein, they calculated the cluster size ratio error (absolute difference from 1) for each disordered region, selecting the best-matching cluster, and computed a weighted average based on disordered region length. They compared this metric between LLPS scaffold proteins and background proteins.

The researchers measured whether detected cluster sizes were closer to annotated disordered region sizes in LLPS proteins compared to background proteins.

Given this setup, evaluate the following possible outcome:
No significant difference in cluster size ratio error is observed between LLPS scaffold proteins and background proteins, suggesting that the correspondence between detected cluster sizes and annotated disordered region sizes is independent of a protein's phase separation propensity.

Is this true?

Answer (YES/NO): NO